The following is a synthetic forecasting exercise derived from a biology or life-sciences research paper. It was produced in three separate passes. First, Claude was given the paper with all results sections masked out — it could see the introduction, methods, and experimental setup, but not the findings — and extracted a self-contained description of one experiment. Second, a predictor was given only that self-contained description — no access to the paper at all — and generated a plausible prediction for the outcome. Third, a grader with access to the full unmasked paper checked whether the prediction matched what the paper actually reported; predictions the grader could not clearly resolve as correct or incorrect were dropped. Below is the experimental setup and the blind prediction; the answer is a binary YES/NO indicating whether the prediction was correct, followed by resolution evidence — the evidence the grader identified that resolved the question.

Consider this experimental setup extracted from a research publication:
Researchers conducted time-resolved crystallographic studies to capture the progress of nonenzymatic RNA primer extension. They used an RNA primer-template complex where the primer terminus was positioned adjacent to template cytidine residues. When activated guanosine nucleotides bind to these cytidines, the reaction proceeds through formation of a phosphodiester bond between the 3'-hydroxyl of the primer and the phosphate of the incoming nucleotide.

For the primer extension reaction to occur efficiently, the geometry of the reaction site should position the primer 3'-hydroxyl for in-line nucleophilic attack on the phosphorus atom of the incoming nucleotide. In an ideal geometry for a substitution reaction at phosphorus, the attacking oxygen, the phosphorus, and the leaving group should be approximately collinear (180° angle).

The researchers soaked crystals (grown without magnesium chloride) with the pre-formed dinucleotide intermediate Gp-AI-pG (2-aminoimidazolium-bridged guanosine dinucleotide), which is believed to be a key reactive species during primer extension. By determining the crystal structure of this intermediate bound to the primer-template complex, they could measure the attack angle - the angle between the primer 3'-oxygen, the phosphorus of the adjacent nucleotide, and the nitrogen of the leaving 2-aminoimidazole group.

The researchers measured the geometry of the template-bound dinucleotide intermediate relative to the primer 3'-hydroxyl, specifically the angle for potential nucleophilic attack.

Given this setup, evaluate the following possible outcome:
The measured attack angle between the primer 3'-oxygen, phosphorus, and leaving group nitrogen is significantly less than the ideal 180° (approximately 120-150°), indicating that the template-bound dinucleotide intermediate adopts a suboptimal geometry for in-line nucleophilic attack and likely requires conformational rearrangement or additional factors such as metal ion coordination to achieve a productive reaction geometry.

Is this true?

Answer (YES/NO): NO